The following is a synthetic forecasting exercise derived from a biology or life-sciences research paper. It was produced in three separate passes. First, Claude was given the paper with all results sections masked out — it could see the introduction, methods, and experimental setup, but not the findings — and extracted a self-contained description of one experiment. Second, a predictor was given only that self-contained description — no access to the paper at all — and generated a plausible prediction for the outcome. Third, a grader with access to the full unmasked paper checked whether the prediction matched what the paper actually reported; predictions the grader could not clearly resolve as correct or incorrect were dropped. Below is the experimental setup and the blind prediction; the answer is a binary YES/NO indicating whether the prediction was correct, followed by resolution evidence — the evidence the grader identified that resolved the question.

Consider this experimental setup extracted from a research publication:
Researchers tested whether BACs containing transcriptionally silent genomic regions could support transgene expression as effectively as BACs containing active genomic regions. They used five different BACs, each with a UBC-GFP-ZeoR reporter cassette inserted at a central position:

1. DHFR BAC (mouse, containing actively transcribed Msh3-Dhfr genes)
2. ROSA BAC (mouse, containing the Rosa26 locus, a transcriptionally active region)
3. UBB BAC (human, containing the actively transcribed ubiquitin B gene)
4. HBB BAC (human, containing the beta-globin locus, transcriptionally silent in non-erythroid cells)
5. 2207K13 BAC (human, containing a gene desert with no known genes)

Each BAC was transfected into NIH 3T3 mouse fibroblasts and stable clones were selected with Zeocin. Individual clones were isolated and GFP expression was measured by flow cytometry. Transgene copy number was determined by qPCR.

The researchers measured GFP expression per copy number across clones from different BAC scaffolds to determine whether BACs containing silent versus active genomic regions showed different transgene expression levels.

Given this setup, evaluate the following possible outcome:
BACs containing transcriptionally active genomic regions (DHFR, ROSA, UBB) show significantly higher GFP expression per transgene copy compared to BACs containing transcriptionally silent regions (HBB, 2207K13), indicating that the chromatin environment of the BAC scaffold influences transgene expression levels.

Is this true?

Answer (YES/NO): NO